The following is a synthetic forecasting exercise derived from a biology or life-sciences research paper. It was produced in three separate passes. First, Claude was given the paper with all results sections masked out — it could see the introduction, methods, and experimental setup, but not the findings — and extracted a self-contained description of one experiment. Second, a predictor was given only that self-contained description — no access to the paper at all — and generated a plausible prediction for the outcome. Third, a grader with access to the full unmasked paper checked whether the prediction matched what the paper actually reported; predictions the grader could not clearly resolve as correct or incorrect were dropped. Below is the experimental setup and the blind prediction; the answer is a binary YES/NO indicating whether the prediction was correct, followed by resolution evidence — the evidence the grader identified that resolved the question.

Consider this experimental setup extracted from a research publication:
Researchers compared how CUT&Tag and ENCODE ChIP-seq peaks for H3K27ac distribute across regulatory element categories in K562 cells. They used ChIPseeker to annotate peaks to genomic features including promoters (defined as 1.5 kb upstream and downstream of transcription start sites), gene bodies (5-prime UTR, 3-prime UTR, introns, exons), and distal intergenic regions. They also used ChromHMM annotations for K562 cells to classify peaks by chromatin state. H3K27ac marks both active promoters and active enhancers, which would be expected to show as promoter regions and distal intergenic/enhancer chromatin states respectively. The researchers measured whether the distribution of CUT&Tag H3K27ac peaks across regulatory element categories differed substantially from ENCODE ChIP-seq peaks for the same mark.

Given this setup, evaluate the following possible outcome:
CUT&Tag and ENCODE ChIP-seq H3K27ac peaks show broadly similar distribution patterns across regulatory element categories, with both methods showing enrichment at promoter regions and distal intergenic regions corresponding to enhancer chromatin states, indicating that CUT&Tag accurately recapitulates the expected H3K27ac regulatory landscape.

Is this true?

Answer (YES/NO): NO